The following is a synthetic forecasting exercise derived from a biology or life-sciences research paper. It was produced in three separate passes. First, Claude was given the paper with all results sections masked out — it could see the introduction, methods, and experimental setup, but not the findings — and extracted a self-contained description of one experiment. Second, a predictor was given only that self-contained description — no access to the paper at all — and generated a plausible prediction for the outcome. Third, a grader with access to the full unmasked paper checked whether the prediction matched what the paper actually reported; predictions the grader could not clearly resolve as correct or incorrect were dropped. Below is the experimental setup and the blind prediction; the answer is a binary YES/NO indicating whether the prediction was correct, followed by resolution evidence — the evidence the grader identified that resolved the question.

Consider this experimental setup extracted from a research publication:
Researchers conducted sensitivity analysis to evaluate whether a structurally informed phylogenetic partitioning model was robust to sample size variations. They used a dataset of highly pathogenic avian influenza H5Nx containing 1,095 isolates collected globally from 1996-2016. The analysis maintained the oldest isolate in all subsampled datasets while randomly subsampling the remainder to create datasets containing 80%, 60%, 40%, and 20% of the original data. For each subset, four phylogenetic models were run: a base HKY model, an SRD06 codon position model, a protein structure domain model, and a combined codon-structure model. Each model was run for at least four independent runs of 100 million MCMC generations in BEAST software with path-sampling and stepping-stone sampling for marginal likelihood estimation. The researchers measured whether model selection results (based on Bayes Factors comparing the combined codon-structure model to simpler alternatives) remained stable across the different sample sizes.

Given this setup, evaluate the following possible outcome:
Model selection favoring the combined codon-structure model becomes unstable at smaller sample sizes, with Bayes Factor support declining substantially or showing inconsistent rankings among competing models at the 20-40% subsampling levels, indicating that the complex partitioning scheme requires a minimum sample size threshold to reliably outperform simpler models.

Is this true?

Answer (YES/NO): NO